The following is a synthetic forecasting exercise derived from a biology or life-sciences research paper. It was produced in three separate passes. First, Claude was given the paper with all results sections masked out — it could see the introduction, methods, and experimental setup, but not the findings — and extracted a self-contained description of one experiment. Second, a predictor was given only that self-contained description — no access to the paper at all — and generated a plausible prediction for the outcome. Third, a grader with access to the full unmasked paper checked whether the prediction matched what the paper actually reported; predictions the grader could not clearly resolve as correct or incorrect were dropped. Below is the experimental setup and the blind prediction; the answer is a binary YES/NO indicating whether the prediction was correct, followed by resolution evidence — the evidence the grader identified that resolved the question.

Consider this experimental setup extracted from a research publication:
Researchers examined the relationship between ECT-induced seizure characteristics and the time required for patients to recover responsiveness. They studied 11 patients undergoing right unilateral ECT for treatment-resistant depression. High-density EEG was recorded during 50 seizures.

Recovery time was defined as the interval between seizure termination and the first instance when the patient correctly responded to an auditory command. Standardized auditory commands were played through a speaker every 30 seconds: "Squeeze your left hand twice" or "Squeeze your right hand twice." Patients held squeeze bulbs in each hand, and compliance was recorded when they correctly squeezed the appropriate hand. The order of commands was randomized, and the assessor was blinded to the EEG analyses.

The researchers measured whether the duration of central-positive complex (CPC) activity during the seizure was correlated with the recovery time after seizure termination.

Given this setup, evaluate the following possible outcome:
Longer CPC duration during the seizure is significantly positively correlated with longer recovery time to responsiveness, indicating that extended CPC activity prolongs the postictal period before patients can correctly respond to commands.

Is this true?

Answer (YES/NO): YES